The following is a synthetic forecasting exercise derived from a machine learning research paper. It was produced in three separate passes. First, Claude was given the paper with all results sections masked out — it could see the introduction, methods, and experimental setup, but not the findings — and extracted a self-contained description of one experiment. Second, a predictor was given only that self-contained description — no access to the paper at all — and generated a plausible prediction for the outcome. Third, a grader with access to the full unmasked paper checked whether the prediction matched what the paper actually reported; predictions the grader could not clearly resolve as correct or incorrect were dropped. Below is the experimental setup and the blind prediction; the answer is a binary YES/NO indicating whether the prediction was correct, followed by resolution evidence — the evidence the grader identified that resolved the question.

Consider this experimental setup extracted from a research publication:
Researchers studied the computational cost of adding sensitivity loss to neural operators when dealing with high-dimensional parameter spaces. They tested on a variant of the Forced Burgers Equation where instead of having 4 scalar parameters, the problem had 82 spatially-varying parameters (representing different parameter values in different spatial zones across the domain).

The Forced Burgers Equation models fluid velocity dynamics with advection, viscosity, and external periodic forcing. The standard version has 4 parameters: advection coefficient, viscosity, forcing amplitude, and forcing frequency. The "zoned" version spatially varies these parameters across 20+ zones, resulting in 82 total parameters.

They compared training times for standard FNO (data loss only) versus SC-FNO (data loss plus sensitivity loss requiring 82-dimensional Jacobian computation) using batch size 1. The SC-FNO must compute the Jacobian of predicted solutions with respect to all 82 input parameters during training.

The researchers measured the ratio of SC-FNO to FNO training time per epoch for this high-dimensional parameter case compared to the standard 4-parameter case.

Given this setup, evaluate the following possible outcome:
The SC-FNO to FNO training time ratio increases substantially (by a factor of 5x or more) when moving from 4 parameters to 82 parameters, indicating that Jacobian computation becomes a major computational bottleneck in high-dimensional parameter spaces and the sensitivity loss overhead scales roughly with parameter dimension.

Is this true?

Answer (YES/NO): NO